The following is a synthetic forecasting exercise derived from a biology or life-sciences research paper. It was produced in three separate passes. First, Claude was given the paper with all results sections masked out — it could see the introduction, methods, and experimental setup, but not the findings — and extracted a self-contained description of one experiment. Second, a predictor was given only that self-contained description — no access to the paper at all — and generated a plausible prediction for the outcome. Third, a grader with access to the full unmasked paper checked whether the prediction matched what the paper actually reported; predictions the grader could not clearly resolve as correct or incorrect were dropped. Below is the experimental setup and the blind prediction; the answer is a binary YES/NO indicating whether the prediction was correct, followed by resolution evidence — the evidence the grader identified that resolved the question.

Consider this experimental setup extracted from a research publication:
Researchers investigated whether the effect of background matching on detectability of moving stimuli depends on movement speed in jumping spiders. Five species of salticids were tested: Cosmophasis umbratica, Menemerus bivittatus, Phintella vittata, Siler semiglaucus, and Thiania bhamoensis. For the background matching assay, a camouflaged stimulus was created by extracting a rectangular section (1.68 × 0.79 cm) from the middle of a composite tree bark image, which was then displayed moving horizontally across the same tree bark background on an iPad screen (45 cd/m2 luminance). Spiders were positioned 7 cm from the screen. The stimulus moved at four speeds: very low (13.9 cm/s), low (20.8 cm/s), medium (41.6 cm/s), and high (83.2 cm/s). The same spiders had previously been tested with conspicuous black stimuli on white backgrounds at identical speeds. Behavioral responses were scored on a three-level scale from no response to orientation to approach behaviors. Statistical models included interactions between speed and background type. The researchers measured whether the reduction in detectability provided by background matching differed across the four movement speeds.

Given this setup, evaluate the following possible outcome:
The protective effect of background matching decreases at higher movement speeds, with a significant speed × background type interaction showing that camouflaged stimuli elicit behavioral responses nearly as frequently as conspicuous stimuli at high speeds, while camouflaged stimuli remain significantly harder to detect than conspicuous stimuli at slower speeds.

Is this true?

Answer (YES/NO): NO